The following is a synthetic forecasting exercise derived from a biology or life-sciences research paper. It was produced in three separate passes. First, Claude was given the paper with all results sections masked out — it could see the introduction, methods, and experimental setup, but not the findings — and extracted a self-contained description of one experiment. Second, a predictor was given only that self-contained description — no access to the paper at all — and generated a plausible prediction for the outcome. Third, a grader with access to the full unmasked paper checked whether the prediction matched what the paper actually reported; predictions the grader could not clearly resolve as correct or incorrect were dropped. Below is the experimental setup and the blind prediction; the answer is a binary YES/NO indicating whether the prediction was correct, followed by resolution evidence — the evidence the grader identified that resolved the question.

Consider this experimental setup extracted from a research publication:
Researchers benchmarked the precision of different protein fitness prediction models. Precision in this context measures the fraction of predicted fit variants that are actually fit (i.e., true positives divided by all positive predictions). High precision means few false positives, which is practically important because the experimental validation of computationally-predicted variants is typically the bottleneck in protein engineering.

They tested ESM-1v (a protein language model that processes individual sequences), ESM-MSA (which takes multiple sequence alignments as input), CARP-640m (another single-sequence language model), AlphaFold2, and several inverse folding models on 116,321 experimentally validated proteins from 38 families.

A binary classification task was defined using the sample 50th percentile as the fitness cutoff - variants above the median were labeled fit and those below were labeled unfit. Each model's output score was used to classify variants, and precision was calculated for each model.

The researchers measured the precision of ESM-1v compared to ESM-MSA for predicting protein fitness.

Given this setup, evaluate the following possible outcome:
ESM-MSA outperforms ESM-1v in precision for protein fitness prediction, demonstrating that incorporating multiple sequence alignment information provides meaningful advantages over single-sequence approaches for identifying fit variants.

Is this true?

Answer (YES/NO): YES